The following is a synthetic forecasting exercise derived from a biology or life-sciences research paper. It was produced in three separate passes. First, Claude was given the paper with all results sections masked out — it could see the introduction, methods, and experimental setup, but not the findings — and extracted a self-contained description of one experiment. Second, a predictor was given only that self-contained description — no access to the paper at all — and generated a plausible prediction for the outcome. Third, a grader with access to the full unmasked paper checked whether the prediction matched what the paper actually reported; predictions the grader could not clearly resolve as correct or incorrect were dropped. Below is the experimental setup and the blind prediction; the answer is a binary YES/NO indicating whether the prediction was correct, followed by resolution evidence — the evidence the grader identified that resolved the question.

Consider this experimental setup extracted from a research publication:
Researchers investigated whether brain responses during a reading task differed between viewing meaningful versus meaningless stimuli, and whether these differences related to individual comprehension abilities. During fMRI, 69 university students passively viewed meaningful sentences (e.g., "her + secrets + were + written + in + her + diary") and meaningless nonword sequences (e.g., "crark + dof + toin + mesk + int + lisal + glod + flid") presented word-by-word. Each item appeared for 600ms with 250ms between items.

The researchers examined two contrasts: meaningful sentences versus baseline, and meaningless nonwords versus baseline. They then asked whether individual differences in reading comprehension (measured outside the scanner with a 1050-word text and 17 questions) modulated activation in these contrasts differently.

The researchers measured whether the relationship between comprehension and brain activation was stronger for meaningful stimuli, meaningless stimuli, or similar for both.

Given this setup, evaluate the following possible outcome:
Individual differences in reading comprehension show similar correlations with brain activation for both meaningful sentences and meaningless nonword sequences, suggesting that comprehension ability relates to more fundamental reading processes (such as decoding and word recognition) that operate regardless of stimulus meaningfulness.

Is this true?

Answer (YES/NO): YES